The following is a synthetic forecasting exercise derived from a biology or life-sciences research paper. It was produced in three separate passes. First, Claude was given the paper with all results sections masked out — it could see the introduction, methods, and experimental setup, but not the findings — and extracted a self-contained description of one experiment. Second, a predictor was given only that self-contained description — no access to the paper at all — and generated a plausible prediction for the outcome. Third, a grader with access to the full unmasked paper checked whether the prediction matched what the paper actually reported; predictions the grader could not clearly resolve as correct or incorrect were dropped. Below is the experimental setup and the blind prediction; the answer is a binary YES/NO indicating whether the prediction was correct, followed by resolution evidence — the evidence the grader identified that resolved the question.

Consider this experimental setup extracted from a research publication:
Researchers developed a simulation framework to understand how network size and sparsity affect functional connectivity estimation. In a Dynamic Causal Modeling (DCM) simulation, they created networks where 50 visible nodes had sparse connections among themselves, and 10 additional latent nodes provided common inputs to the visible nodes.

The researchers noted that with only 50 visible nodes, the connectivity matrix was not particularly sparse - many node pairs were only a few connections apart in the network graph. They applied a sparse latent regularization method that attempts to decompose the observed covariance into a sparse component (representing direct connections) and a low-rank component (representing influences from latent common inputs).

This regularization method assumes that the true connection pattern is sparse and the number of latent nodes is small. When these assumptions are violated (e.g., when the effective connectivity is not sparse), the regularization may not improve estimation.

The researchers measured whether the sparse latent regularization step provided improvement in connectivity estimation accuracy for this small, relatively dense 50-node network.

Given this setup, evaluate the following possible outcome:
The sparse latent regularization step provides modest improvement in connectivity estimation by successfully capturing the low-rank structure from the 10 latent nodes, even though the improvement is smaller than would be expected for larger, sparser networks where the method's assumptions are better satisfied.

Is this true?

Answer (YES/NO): NO